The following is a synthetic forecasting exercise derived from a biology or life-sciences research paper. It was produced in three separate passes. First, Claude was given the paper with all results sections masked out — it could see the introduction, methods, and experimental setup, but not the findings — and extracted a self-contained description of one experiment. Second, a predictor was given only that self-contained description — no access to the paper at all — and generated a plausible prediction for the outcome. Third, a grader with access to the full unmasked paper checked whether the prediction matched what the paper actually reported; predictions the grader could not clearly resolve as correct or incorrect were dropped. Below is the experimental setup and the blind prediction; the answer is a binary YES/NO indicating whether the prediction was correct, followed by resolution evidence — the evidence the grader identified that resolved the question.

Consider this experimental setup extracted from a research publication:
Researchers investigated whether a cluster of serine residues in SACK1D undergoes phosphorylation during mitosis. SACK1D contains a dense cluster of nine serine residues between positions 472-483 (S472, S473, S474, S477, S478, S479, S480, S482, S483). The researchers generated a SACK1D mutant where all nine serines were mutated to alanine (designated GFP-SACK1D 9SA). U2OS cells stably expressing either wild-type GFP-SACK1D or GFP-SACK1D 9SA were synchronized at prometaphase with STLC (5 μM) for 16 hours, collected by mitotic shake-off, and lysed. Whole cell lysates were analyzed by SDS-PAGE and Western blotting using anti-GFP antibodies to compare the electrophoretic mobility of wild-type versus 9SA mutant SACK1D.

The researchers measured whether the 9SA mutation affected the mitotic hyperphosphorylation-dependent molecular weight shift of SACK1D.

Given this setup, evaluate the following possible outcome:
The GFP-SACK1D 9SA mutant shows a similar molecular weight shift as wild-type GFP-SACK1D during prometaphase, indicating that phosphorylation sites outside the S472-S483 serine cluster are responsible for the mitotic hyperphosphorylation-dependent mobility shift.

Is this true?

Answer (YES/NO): NO